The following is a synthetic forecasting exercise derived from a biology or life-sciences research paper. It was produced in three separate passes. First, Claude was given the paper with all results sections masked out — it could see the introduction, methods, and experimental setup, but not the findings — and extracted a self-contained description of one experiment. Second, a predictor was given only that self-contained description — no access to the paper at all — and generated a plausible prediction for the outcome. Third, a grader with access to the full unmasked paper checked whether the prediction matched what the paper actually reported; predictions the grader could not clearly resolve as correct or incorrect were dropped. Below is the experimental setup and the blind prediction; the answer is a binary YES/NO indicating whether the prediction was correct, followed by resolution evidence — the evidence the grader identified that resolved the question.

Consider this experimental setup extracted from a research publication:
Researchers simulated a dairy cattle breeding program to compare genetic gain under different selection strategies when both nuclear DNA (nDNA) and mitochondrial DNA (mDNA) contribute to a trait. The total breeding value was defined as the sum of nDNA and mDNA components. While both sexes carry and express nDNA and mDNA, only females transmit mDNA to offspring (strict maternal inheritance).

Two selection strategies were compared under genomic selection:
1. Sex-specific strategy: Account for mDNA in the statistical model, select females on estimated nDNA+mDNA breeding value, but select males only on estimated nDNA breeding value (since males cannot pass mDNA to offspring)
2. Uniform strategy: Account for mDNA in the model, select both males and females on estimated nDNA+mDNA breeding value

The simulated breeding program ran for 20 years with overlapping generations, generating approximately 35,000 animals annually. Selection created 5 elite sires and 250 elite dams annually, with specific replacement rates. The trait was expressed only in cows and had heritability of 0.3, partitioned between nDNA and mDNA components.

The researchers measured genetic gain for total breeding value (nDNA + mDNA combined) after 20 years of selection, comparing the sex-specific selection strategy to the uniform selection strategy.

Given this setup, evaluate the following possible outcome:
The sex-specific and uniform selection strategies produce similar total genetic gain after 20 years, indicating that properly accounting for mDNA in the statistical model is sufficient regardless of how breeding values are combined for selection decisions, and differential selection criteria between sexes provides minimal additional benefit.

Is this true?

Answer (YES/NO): YES